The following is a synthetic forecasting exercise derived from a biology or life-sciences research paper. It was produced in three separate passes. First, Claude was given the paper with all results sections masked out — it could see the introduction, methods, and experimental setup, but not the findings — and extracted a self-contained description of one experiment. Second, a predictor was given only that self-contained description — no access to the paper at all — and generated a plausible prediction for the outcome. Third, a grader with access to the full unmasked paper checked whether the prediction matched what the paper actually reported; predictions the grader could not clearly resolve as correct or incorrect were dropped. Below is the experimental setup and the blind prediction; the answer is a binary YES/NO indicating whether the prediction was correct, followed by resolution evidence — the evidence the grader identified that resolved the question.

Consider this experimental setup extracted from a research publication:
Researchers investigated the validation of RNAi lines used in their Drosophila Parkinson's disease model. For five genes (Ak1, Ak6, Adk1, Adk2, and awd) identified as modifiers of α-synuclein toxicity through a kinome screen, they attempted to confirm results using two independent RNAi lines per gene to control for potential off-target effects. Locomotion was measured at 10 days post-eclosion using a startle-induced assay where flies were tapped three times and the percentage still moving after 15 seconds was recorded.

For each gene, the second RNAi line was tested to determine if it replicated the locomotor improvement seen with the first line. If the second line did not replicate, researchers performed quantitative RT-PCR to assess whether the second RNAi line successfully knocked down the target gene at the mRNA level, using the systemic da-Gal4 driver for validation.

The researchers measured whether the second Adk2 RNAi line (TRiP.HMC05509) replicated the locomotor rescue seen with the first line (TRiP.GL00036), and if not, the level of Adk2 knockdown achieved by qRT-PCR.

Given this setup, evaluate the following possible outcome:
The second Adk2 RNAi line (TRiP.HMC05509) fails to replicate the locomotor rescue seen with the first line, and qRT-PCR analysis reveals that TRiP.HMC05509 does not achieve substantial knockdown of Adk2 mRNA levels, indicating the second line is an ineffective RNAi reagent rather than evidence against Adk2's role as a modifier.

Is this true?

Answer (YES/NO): YES